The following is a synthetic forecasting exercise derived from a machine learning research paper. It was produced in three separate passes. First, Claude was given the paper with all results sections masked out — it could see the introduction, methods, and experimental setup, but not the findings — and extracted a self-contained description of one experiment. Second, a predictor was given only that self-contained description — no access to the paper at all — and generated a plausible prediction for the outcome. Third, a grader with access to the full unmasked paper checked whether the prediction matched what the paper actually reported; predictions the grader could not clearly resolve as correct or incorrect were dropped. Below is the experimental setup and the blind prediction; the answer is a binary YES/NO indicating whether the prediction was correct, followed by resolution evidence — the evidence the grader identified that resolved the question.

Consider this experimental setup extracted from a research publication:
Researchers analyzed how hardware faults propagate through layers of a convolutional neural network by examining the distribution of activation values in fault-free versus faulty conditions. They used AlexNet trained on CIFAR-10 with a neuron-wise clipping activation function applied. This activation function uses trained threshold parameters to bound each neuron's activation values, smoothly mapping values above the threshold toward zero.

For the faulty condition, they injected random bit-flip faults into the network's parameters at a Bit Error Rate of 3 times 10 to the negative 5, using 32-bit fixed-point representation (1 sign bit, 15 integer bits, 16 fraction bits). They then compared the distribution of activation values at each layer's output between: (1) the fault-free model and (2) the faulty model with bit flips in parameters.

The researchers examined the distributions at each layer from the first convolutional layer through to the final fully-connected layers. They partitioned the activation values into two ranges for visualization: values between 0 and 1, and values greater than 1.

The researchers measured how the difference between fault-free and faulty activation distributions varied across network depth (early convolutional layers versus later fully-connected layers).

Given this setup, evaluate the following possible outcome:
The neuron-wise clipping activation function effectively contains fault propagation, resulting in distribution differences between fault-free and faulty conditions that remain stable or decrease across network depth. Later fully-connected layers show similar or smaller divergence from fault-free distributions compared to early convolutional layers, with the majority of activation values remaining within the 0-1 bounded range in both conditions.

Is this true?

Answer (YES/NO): NO